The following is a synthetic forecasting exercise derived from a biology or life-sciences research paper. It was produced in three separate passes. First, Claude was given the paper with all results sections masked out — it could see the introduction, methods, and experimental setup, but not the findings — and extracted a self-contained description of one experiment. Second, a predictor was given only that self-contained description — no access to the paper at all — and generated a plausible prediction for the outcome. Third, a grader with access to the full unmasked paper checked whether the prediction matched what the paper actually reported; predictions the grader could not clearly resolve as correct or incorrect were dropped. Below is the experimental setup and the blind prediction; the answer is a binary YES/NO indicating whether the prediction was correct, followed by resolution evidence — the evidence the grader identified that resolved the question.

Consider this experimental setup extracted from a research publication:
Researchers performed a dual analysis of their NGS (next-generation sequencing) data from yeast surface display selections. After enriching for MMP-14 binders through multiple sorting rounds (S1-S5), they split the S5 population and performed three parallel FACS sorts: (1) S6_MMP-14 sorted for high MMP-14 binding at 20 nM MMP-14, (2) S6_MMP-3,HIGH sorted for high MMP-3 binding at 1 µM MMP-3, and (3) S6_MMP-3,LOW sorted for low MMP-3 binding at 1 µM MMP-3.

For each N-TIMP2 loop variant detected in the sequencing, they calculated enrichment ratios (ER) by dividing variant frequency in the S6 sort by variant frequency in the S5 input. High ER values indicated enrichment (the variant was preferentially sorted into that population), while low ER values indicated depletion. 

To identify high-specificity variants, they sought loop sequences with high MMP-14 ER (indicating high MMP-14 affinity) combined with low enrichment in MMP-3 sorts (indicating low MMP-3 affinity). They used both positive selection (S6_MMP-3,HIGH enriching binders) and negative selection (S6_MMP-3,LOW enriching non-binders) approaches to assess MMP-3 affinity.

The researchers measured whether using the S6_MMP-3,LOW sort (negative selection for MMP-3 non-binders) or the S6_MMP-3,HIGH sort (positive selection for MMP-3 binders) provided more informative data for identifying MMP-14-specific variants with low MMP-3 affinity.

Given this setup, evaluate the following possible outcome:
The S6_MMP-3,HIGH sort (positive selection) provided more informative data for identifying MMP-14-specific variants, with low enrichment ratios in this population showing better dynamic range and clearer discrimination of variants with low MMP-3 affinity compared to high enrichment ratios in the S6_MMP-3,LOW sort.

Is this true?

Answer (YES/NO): NO